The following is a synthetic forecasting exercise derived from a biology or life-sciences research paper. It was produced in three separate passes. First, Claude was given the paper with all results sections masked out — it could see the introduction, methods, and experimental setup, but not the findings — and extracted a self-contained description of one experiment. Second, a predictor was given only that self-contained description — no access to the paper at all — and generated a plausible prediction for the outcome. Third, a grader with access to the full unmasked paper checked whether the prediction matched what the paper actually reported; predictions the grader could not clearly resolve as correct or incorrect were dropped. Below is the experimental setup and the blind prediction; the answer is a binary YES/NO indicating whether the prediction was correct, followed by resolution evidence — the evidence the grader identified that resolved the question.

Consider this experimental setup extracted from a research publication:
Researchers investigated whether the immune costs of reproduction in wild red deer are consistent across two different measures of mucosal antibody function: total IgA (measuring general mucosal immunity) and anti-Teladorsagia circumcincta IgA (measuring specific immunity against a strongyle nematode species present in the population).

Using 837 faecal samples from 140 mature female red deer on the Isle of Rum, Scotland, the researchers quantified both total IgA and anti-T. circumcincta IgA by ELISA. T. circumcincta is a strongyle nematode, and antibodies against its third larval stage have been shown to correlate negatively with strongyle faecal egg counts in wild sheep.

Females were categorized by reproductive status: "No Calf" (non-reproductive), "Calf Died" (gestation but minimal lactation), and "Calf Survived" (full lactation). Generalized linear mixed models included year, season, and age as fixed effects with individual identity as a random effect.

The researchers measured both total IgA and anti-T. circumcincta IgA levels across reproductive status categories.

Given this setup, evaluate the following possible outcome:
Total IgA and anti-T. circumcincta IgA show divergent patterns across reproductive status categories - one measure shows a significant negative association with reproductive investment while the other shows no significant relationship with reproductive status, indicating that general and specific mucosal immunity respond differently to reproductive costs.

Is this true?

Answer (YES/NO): NO